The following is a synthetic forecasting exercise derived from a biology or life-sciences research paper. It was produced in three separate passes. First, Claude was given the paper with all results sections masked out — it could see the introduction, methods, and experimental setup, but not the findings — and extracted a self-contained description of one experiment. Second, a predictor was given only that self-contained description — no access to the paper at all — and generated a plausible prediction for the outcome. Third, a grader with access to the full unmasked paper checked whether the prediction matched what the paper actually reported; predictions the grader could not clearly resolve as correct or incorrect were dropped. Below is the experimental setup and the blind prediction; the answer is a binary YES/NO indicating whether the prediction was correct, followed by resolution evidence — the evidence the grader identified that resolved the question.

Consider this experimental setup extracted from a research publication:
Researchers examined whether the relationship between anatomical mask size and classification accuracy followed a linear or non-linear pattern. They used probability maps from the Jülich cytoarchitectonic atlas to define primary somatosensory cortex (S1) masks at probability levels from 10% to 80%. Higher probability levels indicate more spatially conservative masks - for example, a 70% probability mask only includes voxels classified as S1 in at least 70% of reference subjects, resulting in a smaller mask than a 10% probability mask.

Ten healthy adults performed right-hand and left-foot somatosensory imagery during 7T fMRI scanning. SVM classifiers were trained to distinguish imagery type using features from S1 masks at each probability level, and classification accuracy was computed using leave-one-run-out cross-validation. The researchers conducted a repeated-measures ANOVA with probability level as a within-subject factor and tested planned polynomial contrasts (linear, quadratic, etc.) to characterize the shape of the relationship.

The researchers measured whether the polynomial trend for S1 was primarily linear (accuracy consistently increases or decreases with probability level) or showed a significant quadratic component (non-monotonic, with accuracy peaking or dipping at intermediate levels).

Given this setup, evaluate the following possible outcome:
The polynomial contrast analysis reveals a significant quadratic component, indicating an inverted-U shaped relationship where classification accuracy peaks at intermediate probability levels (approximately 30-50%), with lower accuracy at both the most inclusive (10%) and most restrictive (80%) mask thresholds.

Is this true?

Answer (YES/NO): NO